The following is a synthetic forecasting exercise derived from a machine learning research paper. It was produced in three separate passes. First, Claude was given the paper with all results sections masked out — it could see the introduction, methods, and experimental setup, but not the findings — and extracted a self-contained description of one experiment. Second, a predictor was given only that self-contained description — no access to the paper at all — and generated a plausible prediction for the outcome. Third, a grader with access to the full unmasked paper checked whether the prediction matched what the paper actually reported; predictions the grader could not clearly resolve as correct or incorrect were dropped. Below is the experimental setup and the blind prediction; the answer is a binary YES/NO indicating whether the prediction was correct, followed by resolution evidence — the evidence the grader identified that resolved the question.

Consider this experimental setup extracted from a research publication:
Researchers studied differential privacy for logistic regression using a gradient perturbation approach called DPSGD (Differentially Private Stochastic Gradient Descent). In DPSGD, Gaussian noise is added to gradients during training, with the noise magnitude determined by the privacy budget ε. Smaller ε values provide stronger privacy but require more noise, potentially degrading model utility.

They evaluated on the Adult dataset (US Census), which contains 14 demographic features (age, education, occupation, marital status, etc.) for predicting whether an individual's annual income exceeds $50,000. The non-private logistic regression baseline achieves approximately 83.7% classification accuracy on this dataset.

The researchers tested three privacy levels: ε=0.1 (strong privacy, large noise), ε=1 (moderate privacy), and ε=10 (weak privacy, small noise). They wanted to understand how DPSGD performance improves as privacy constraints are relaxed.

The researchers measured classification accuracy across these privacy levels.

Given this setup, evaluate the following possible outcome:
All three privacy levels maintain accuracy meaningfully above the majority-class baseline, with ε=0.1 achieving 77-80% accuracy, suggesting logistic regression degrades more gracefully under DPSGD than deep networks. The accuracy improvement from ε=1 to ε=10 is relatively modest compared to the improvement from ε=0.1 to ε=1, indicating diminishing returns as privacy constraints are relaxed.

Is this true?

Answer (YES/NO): NO